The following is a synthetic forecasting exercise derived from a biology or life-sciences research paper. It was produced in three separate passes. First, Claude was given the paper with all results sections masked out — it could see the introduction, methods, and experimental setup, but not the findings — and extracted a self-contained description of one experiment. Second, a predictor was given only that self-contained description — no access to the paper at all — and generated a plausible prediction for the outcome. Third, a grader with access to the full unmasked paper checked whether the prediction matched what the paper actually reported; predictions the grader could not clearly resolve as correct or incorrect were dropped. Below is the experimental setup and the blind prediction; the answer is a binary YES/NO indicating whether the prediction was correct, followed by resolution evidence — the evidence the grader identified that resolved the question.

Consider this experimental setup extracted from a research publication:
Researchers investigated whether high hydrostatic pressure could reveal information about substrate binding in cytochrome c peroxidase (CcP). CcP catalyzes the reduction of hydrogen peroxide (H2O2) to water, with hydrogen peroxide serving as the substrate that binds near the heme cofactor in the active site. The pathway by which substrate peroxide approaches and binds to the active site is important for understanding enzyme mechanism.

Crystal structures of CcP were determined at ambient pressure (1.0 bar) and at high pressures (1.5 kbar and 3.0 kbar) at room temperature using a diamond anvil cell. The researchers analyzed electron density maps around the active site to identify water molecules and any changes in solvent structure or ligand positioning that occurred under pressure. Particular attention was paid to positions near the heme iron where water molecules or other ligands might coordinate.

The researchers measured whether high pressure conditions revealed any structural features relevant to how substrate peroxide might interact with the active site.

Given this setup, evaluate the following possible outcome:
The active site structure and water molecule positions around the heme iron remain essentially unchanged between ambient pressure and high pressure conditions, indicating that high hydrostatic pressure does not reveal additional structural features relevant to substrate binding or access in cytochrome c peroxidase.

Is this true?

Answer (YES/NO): NO